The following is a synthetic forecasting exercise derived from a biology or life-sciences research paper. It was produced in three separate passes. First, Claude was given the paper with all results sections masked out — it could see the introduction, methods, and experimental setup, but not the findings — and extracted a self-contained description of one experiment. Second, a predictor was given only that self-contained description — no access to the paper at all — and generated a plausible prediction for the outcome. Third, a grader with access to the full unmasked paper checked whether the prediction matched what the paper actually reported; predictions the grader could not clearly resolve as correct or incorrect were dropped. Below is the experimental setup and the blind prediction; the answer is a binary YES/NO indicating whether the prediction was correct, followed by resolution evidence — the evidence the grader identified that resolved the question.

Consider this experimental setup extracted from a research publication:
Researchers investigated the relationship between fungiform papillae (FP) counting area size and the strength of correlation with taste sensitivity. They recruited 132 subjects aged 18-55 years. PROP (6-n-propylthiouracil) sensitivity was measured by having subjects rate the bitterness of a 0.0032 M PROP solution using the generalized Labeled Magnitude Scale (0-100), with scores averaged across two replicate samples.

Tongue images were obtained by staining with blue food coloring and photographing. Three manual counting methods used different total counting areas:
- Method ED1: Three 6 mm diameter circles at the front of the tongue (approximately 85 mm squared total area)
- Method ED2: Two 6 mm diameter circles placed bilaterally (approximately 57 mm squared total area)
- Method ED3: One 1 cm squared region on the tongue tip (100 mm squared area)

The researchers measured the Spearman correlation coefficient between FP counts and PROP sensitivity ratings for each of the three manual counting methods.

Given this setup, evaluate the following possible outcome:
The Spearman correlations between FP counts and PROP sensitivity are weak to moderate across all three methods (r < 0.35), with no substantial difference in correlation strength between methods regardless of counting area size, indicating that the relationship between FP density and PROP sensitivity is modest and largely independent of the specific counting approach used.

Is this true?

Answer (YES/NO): NO